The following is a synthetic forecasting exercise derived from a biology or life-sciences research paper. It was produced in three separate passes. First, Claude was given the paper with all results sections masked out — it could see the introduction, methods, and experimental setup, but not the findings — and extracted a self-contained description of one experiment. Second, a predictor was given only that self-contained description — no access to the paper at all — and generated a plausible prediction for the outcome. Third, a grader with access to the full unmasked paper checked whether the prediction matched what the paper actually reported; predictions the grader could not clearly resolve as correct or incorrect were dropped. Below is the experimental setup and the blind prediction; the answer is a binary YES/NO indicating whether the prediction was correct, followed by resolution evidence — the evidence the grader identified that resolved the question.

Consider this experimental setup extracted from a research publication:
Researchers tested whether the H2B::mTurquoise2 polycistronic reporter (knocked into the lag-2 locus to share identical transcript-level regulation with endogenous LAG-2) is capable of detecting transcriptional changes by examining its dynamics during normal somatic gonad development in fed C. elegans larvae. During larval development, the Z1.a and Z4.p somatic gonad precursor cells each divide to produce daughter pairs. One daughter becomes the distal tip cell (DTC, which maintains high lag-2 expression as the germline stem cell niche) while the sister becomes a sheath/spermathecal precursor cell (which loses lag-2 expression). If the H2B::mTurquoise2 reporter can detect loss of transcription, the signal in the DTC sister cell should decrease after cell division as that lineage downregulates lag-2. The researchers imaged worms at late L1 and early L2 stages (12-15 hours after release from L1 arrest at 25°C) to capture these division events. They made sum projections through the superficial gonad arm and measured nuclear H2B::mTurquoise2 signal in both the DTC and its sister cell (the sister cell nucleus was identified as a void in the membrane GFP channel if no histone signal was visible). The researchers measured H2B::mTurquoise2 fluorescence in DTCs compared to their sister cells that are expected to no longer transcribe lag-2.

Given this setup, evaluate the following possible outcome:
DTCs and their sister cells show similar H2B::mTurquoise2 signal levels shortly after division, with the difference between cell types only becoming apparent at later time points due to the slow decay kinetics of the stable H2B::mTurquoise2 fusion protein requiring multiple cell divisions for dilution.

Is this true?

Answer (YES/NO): NO